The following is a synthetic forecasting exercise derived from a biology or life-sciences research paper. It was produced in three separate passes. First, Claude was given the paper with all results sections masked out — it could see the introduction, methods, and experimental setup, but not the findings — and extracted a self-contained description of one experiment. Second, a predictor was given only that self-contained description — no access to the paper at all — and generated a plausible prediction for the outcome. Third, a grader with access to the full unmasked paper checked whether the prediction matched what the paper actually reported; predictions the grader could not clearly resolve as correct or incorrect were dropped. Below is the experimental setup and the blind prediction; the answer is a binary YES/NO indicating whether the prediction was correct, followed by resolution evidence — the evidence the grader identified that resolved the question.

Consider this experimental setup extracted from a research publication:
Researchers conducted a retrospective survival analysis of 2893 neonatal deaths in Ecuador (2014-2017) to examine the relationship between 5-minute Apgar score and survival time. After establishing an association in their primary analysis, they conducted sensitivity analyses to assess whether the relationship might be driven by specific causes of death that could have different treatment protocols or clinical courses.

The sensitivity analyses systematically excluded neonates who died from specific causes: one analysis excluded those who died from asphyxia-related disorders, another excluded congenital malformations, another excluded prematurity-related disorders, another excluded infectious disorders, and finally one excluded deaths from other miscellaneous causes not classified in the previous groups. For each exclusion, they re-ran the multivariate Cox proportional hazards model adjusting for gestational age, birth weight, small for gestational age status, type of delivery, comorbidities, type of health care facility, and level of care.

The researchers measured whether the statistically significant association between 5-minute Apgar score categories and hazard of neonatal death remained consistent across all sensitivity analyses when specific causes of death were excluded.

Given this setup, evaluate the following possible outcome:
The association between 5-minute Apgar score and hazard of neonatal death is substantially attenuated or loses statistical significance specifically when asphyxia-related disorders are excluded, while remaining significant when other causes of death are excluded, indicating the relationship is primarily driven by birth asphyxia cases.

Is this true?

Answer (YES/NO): NO